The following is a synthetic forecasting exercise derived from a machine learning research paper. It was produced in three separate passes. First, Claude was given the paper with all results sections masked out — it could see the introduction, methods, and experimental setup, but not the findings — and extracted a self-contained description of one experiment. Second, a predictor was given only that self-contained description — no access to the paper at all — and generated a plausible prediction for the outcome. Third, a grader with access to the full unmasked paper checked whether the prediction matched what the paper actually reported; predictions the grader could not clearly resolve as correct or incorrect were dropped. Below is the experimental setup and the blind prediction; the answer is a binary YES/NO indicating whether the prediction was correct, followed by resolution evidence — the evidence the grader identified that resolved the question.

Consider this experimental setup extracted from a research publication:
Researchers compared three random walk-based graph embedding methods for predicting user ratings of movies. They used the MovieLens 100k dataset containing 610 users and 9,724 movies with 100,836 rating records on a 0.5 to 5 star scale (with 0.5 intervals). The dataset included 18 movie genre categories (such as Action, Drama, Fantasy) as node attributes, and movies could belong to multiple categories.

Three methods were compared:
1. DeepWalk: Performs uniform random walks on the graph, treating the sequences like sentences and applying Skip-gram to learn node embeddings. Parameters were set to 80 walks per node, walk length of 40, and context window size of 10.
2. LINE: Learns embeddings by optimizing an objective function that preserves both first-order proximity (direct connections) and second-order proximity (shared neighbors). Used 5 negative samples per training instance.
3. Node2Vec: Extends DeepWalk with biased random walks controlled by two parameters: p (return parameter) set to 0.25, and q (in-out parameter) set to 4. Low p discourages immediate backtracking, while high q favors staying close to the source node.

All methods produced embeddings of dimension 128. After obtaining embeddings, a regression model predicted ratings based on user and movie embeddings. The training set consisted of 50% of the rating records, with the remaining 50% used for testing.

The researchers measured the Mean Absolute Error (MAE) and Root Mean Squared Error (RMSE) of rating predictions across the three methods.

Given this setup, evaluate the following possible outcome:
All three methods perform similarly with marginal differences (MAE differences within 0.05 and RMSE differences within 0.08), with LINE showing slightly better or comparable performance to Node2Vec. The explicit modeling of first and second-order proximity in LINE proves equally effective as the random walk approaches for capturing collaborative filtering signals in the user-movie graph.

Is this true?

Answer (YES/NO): NO